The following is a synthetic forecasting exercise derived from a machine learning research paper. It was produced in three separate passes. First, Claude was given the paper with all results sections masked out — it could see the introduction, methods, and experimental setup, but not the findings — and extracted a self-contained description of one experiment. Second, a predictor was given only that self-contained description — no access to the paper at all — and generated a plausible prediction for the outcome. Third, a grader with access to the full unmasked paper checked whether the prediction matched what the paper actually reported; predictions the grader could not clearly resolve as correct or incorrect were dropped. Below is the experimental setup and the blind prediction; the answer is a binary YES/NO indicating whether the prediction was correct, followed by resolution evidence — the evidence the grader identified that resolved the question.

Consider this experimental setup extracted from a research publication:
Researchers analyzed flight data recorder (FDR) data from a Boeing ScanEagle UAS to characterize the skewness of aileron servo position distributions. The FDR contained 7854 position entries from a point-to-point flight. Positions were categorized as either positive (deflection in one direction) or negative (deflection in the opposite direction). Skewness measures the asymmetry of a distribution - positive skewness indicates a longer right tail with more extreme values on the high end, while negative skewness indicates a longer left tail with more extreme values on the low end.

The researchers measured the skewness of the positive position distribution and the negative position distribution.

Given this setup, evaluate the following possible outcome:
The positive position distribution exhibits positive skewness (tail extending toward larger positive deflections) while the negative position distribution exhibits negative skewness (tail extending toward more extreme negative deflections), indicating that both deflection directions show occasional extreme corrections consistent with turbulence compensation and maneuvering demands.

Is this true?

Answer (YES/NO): YES